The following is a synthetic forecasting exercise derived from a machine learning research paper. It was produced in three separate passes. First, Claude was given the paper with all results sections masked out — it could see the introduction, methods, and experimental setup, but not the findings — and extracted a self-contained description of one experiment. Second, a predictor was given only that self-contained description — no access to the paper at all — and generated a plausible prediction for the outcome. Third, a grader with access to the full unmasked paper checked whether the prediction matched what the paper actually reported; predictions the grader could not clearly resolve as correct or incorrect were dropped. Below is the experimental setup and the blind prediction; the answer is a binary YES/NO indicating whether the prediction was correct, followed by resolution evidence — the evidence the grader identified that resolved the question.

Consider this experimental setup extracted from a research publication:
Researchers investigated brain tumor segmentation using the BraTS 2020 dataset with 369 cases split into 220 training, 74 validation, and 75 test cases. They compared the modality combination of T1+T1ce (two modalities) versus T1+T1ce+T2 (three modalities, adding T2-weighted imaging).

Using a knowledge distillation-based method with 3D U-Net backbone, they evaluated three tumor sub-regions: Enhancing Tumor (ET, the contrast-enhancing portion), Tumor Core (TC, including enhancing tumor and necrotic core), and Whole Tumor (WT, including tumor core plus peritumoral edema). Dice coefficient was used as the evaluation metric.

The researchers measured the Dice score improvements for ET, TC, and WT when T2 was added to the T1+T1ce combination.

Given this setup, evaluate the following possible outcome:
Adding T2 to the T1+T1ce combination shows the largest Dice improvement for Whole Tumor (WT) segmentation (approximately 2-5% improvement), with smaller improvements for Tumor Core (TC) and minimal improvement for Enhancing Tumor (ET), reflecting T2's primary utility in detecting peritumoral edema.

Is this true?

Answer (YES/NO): NO